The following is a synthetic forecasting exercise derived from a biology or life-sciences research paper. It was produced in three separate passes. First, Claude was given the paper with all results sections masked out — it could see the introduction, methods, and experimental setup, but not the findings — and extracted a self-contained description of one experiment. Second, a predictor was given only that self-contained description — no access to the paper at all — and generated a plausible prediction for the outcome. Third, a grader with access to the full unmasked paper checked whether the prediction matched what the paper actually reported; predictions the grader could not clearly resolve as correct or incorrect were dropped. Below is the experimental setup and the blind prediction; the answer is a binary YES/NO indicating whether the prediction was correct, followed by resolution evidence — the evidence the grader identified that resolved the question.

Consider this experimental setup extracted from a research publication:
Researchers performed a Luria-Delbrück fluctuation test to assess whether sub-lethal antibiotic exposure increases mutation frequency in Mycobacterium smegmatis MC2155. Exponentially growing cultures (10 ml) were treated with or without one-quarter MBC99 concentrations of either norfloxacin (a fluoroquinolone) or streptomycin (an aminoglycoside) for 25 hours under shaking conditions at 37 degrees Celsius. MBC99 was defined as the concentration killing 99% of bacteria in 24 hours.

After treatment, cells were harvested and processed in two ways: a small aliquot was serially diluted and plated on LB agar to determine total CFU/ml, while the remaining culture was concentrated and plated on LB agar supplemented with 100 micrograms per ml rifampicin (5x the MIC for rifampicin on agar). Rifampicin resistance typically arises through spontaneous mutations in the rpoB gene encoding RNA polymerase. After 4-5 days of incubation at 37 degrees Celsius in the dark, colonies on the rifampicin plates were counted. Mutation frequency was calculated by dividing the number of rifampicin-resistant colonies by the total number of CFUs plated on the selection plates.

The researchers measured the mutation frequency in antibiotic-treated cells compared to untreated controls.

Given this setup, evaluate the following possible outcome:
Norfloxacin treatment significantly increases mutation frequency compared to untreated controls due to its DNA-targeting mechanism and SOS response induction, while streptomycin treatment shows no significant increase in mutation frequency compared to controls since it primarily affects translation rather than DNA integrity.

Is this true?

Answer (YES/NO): NO